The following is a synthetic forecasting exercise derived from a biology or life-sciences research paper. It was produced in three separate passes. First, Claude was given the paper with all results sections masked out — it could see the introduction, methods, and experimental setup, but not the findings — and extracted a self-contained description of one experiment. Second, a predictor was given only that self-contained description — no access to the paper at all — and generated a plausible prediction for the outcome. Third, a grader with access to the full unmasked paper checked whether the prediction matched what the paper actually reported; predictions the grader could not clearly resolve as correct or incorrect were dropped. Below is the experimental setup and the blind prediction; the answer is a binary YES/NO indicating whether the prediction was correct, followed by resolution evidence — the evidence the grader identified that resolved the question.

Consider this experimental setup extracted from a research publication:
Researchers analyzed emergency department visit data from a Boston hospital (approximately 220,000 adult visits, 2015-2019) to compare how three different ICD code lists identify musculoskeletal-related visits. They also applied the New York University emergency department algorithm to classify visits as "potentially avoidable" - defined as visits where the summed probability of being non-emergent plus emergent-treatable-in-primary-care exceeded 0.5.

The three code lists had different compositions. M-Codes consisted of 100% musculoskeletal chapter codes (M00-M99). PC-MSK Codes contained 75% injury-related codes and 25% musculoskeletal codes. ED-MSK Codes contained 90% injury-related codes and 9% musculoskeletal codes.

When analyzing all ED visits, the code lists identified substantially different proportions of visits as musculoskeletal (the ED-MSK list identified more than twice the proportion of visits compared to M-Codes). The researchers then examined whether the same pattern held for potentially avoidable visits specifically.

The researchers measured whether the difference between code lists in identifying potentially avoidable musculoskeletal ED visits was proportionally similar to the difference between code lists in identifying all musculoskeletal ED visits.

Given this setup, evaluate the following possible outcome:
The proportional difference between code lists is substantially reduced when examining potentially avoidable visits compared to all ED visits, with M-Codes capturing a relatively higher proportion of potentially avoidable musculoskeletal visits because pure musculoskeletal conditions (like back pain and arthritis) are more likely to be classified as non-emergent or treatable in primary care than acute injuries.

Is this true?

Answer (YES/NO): YES